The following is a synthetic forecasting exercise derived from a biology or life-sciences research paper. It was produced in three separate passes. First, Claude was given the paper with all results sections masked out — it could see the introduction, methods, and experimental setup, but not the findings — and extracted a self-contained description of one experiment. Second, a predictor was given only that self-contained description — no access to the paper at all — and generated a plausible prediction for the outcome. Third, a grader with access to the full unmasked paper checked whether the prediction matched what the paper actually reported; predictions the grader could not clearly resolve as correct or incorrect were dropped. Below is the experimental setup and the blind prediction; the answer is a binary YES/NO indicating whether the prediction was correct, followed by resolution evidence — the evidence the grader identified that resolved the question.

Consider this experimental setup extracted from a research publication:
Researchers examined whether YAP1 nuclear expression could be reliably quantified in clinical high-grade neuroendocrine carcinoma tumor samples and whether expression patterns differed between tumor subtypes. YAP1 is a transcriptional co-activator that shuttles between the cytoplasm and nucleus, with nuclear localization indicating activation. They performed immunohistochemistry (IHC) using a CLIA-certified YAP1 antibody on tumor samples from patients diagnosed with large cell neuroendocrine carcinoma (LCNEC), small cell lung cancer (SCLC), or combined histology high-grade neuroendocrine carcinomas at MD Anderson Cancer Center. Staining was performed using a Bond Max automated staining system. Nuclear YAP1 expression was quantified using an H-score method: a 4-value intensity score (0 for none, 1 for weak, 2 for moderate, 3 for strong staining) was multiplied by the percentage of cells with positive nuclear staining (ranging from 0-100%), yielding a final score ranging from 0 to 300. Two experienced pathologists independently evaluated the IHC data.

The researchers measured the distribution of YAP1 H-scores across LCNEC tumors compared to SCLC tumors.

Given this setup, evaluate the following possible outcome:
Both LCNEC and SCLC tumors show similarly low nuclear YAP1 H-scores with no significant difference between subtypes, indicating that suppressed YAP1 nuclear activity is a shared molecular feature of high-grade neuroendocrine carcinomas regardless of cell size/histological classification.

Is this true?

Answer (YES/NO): NO